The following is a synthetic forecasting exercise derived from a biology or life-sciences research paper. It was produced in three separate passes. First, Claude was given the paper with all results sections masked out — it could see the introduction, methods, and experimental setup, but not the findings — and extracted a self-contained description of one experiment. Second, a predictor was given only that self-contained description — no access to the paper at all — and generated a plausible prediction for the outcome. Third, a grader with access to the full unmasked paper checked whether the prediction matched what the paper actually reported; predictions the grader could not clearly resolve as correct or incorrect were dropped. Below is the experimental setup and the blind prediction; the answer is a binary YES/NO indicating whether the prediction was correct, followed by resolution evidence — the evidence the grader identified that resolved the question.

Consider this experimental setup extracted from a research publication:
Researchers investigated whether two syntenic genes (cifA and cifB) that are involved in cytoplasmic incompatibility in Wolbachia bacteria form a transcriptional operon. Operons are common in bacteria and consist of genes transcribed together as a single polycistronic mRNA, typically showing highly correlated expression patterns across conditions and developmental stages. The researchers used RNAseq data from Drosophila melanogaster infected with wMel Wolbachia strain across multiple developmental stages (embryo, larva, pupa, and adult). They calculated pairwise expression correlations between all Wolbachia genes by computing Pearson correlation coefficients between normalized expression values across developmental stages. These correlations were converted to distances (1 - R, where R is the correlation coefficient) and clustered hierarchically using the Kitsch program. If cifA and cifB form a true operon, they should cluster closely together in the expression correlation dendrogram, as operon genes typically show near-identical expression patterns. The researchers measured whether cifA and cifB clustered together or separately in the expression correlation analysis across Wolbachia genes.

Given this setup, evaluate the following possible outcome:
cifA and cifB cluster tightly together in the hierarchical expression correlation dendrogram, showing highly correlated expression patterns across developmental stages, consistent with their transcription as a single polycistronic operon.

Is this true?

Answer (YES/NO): NO